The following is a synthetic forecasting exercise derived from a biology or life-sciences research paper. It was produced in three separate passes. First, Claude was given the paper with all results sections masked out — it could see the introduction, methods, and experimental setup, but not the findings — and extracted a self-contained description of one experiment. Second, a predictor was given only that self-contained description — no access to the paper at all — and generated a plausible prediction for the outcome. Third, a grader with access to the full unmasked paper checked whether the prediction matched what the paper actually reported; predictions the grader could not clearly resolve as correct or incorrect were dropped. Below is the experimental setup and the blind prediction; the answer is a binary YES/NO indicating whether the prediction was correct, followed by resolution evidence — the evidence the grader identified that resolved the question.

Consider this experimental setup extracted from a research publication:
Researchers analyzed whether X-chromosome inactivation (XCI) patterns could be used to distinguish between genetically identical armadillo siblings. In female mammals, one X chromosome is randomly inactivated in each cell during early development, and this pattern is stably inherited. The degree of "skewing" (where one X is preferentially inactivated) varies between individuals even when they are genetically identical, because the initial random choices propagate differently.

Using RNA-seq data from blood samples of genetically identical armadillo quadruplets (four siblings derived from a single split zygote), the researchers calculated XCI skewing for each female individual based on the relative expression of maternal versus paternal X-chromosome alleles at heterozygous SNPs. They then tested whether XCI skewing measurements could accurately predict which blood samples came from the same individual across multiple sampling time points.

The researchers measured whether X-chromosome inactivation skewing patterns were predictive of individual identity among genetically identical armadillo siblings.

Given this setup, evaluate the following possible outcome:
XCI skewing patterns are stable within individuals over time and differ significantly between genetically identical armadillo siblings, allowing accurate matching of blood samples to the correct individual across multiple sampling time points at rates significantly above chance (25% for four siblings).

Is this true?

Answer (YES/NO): YES